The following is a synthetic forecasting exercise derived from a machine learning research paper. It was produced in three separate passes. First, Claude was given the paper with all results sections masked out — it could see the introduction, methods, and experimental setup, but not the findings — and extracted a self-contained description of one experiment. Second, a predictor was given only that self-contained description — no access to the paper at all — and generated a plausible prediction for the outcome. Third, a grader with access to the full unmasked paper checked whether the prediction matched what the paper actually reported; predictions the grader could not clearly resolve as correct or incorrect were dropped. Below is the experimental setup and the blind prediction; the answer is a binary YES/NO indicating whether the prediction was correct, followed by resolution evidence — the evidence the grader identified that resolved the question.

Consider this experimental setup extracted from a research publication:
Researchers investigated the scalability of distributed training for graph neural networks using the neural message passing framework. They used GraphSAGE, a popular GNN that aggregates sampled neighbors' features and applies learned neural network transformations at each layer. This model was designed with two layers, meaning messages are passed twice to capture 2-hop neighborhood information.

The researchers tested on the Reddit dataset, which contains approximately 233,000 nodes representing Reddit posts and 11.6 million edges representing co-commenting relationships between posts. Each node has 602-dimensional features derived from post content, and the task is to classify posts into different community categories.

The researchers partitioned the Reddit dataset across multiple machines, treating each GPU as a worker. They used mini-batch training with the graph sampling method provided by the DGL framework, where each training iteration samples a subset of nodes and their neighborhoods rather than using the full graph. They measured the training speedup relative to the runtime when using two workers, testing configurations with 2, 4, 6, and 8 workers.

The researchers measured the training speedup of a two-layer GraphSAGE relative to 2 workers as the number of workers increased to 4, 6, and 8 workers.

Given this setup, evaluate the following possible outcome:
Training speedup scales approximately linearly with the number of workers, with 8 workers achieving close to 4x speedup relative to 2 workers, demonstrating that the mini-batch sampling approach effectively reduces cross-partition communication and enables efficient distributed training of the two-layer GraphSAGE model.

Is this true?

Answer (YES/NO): NO